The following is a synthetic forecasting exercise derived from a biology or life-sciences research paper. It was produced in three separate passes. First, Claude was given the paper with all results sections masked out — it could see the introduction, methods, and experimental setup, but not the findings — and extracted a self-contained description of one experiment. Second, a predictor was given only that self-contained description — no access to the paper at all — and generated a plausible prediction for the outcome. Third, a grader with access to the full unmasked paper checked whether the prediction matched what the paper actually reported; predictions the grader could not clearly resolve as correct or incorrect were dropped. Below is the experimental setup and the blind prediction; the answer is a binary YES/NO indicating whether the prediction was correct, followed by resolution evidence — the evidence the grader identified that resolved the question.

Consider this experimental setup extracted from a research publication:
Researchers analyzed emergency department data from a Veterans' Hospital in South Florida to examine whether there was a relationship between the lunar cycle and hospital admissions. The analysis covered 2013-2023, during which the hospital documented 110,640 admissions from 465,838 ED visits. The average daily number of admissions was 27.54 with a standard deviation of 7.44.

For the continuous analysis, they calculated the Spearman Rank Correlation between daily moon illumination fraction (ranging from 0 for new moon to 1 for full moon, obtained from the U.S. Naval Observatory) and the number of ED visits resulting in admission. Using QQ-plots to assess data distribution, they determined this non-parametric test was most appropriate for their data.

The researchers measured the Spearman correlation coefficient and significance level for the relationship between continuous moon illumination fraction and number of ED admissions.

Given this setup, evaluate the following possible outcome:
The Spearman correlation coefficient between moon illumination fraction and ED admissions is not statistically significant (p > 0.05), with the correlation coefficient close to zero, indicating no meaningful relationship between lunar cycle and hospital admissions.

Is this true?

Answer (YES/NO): YES